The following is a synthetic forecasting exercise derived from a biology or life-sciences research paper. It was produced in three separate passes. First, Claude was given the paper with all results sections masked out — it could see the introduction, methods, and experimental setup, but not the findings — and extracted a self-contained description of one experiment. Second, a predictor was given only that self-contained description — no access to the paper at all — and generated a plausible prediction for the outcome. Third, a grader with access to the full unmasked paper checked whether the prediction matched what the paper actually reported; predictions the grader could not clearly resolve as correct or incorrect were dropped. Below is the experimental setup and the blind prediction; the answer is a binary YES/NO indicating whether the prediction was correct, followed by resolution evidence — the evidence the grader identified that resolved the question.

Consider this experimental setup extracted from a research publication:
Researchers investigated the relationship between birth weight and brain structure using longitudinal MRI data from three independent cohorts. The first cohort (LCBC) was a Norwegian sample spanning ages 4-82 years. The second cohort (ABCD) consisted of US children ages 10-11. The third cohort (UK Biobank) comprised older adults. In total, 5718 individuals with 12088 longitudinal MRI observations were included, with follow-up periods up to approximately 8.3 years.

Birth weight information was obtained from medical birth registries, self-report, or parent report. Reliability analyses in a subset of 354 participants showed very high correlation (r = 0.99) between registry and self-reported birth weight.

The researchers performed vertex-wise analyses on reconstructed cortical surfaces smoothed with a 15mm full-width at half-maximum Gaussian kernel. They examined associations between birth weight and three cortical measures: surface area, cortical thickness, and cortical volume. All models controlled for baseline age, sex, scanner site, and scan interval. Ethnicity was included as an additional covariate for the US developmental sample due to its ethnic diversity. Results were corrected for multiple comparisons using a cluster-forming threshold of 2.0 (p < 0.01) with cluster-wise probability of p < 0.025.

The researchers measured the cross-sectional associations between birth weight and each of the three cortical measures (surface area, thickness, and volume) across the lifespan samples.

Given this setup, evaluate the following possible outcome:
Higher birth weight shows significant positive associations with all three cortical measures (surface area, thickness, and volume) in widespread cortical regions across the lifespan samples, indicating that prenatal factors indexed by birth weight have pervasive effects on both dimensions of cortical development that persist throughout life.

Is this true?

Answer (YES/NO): NO